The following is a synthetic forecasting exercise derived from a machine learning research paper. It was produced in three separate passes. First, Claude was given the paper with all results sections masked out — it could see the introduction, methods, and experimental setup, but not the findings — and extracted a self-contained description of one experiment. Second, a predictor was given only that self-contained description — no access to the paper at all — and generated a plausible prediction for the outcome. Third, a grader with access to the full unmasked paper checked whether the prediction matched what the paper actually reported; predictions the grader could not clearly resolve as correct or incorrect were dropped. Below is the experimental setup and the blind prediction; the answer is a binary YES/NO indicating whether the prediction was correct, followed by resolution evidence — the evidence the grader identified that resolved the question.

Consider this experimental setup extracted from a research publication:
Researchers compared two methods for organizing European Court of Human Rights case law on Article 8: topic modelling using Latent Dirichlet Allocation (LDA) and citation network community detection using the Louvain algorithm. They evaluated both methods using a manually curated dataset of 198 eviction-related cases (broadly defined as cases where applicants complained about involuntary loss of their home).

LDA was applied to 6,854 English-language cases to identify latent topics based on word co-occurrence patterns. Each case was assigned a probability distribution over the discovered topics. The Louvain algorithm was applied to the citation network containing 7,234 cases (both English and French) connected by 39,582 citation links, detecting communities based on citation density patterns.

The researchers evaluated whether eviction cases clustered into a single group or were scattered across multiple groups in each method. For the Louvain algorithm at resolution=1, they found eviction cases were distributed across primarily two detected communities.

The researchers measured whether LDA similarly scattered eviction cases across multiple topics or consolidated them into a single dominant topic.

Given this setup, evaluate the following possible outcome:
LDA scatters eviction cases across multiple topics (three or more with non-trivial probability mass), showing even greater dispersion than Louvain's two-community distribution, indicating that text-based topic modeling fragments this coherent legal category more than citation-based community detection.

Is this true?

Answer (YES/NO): NO